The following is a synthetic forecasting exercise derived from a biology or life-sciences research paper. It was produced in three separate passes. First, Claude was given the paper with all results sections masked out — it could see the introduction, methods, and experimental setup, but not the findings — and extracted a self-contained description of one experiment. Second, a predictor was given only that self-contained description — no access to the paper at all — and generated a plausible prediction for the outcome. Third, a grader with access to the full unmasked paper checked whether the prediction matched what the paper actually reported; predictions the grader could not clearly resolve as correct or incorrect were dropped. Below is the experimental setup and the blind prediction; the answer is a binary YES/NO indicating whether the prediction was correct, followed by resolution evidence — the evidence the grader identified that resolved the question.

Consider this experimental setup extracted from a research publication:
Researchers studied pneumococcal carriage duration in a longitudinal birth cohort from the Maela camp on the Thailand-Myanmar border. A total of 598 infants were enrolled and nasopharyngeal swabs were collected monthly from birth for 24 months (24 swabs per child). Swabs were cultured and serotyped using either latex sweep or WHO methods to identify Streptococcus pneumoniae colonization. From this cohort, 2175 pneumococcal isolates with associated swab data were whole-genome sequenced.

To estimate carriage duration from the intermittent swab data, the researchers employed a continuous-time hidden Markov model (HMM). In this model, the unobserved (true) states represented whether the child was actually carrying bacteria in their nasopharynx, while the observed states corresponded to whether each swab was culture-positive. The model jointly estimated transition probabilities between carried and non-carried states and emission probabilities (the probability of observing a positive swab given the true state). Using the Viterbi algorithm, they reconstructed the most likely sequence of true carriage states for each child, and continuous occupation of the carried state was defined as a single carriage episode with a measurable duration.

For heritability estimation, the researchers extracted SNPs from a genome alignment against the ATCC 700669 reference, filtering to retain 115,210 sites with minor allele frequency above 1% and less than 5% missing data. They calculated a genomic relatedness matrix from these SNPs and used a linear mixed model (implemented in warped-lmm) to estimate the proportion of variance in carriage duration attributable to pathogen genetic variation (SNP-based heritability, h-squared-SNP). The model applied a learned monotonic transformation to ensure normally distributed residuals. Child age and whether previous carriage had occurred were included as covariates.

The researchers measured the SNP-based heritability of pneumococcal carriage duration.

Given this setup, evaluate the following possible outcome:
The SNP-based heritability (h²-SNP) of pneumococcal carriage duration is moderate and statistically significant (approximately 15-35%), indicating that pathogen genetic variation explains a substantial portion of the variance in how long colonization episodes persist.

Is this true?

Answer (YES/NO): NO